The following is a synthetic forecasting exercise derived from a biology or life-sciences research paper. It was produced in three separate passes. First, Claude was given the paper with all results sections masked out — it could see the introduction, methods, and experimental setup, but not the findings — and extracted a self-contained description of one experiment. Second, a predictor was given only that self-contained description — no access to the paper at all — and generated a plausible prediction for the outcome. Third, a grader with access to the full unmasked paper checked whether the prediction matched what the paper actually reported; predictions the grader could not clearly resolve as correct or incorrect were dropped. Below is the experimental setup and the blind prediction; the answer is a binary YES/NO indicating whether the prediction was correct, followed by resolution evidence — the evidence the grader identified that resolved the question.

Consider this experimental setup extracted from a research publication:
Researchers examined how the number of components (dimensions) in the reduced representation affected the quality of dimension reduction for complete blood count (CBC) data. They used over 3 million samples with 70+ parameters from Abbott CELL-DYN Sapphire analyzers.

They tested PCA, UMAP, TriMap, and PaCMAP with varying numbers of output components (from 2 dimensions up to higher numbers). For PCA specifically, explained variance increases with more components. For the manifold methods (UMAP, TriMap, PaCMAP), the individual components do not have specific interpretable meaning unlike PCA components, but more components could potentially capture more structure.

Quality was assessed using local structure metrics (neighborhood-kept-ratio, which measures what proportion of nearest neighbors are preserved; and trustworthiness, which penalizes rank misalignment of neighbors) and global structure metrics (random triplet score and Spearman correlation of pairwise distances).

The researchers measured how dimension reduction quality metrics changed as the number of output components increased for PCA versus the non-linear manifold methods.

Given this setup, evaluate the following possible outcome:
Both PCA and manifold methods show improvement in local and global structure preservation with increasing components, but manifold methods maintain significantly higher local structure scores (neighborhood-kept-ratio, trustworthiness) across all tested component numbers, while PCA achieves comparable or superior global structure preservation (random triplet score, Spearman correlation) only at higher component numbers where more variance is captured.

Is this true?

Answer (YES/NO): NO